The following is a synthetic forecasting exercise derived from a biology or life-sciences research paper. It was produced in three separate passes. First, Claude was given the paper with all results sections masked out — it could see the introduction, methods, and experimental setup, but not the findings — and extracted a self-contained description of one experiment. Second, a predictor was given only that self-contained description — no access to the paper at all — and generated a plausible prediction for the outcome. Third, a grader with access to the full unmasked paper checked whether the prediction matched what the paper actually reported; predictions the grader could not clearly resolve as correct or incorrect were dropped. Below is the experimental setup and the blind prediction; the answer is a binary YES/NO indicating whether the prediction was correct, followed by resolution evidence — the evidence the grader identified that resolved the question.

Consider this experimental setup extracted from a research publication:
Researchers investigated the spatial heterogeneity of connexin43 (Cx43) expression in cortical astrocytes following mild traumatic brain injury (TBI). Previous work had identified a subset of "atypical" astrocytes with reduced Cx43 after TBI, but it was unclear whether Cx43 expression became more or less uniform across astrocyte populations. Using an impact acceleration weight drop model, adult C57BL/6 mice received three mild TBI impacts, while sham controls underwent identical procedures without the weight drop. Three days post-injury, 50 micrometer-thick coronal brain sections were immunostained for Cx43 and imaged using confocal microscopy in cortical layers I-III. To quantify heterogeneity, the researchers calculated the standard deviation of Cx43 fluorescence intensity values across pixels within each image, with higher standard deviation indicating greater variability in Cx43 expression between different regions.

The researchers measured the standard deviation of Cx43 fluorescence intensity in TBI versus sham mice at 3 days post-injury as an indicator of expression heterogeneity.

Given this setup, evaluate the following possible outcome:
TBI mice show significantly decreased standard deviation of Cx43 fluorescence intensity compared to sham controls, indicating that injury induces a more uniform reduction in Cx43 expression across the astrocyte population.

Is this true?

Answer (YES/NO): NO